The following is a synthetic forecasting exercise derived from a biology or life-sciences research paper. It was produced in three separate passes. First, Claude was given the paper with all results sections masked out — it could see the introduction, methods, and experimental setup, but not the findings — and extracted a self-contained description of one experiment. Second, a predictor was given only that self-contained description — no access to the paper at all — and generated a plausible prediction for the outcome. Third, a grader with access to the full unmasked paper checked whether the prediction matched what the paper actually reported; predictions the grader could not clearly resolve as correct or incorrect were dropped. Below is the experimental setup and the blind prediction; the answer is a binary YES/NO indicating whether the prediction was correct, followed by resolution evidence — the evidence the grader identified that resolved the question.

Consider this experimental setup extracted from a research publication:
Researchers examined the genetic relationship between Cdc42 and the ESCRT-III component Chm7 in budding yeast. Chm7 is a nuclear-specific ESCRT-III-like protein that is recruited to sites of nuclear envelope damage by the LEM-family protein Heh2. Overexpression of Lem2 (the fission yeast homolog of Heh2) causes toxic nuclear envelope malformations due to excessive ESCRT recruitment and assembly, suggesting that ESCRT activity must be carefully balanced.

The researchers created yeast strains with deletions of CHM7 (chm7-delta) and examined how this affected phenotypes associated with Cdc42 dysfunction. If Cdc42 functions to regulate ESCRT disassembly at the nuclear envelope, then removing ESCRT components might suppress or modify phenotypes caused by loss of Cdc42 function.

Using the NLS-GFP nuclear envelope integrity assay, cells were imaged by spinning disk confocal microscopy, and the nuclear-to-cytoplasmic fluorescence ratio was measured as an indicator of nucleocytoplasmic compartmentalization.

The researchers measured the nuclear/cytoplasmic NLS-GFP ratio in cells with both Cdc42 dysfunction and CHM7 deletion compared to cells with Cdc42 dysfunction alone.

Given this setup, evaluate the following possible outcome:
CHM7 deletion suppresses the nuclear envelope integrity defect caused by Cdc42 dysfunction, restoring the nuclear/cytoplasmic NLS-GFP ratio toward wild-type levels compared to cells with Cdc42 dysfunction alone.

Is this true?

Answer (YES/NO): NO